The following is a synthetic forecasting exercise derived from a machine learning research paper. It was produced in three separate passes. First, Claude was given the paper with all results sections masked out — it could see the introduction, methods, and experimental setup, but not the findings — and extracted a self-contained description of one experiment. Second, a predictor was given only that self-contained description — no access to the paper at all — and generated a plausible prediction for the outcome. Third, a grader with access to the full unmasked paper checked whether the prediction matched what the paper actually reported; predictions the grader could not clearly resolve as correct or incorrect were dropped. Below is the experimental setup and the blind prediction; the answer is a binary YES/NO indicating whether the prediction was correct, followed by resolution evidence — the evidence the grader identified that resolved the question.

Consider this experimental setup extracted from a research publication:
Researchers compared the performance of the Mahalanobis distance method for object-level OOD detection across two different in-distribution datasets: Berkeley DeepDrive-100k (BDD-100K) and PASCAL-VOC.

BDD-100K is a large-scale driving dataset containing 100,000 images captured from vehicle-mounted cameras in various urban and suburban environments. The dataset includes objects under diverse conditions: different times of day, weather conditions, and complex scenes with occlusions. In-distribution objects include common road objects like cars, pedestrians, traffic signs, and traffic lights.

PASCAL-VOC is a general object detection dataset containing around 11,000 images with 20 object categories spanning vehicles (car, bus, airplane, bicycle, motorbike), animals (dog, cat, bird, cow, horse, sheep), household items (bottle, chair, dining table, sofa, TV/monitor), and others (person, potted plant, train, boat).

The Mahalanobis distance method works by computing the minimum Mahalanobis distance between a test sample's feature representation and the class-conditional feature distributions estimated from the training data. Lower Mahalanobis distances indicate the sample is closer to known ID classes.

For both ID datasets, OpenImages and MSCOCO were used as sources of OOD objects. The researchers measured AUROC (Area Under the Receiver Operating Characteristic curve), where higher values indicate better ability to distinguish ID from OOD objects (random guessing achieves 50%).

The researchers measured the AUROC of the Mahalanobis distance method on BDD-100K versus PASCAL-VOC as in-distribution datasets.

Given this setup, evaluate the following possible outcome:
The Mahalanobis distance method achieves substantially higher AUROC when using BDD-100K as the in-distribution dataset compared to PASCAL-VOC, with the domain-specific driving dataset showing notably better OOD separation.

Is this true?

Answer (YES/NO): YES